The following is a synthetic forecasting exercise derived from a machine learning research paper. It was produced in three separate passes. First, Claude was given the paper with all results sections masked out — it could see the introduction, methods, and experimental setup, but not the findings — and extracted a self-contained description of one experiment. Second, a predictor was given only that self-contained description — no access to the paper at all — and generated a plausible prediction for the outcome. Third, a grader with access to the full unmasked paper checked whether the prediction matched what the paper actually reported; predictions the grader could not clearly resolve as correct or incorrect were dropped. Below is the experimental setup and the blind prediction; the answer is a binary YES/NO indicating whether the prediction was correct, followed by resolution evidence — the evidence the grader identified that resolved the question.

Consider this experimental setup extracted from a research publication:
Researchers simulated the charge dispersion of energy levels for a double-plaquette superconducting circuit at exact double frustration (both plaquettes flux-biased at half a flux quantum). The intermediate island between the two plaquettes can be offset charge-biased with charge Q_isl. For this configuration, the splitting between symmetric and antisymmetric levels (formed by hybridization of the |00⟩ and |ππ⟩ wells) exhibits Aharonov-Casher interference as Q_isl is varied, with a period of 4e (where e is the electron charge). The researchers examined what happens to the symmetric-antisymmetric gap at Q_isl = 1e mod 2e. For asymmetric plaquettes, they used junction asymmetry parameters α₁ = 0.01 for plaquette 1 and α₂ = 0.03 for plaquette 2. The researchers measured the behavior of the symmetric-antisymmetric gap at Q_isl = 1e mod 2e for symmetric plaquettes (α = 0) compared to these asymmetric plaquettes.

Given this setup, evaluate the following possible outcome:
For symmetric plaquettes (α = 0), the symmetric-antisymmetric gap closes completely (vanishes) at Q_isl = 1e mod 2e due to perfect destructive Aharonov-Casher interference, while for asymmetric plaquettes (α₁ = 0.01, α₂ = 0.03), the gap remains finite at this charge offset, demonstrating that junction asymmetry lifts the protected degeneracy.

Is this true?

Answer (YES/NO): YES